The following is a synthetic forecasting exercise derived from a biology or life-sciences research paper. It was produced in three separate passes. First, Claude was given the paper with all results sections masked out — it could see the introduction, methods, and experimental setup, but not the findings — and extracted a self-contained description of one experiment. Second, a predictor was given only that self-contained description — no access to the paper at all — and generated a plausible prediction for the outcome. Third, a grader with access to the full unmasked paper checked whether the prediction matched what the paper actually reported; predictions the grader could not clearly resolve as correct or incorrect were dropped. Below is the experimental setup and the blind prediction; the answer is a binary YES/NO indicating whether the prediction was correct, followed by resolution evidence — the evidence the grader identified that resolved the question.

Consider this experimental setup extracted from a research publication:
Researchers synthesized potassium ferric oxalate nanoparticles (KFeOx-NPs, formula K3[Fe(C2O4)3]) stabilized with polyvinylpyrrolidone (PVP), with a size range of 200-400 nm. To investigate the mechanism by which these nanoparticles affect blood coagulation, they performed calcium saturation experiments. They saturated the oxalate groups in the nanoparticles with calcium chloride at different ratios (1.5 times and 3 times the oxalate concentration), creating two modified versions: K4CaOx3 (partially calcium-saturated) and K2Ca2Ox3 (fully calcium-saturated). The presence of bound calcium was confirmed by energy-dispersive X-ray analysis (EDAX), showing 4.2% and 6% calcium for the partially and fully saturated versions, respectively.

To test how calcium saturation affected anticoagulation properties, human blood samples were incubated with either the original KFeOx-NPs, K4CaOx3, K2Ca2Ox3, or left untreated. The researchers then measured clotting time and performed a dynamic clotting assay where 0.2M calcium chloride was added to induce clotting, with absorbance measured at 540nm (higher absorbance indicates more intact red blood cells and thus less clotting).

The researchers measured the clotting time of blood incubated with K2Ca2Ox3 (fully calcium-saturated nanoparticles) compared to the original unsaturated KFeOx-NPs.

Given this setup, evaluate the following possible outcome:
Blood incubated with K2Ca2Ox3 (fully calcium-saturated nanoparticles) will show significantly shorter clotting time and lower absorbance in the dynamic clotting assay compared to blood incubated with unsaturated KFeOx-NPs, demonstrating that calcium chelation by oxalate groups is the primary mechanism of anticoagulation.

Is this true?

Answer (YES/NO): YES